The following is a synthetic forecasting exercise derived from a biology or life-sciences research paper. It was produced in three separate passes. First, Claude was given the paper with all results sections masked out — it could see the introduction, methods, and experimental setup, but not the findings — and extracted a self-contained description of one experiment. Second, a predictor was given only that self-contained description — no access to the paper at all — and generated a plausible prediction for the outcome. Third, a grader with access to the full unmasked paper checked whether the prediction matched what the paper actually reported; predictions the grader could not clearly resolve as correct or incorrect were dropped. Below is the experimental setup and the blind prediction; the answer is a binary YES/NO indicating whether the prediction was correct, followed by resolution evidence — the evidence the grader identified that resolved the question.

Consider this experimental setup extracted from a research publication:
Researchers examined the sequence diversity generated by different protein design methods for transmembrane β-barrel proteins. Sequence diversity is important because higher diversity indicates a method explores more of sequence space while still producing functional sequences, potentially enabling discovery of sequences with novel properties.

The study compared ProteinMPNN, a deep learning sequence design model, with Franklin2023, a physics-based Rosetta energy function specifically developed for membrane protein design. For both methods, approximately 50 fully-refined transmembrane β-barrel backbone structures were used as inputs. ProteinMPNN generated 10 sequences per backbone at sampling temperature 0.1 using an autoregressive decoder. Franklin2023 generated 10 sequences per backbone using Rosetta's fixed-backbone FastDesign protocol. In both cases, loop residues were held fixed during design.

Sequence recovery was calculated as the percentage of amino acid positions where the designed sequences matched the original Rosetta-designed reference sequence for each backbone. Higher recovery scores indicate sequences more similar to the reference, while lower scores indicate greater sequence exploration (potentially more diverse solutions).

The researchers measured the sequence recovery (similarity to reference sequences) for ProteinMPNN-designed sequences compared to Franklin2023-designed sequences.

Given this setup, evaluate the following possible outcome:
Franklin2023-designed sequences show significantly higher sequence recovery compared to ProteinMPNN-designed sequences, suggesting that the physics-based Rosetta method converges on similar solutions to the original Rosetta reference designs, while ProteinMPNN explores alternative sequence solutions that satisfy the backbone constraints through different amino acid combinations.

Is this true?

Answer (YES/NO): NO